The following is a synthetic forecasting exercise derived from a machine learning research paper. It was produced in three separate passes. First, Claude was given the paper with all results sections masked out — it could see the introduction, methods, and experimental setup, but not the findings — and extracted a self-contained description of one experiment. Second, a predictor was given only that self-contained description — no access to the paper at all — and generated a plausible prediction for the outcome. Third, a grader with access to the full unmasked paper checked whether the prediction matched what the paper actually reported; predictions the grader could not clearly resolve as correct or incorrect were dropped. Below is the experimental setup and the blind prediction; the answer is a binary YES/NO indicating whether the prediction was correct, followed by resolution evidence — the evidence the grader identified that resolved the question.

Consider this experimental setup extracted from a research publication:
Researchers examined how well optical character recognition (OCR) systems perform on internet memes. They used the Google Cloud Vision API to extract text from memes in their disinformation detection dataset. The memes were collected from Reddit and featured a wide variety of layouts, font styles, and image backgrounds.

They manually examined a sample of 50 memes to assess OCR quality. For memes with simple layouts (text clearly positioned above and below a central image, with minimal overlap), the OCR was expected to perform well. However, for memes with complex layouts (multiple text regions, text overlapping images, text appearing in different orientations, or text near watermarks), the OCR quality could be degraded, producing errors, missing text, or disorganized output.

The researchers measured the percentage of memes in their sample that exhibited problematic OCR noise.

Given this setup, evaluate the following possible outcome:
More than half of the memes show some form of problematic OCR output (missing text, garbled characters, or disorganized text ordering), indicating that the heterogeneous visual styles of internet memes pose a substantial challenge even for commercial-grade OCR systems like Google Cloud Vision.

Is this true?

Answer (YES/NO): YES